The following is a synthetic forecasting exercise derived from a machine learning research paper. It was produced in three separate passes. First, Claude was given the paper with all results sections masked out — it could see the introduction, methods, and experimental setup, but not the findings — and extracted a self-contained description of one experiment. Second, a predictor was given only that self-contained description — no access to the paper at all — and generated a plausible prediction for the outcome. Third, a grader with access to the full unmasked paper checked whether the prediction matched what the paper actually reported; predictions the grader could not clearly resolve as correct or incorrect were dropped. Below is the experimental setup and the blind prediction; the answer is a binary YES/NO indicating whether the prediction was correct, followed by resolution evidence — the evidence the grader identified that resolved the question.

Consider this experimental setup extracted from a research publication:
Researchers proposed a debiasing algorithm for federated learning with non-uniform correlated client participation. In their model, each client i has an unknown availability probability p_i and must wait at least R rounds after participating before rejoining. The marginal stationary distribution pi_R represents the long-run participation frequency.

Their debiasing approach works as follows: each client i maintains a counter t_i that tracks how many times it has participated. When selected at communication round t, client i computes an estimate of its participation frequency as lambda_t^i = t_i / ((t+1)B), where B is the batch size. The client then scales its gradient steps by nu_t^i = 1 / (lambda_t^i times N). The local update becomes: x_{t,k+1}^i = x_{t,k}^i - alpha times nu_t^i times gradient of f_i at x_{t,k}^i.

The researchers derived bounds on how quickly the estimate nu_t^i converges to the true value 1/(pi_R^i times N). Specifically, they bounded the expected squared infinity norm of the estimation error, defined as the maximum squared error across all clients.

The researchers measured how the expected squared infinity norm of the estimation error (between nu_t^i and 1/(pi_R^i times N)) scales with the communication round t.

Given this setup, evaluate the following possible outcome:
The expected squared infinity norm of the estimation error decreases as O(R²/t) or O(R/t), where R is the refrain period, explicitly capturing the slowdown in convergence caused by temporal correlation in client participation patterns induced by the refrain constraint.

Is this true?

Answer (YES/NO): NO